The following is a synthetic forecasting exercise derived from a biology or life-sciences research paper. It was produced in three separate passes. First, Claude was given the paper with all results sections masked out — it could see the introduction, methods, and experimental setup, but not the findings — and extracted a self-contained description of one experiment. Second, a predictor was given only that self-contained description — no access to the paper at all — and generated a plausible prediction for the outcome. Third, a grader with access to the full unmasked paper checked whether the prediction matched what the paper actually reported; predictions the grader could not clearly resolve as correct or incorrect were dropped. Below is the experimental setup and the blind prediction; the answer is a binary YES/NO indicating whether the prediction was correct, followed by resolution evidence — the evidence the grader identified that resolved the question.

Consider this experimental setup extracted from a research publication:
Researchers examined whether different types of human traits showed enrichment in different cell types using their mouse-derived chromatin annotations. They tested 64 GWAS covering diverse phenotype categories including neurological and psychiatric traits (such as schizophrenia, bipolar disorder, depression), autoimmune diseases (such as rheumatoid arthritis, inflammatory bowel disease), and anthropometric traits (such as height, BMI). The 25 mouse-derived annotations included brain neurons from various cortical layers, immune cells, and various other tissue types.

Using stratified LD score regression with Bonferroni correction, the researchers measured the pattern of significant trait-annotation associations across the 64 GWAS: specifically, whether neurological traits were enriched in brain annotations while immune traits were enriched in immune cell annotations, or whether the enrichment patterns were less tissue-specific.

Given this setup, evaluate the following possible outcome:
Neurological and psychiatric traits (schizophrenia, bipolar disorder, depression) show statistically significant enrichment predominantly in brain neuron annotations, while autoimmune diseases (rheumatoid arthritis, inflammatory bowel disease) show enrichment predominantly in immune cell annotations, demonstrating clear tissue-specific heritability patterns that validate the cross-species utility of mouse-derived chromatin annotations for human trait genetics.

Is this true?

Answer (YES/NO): YES